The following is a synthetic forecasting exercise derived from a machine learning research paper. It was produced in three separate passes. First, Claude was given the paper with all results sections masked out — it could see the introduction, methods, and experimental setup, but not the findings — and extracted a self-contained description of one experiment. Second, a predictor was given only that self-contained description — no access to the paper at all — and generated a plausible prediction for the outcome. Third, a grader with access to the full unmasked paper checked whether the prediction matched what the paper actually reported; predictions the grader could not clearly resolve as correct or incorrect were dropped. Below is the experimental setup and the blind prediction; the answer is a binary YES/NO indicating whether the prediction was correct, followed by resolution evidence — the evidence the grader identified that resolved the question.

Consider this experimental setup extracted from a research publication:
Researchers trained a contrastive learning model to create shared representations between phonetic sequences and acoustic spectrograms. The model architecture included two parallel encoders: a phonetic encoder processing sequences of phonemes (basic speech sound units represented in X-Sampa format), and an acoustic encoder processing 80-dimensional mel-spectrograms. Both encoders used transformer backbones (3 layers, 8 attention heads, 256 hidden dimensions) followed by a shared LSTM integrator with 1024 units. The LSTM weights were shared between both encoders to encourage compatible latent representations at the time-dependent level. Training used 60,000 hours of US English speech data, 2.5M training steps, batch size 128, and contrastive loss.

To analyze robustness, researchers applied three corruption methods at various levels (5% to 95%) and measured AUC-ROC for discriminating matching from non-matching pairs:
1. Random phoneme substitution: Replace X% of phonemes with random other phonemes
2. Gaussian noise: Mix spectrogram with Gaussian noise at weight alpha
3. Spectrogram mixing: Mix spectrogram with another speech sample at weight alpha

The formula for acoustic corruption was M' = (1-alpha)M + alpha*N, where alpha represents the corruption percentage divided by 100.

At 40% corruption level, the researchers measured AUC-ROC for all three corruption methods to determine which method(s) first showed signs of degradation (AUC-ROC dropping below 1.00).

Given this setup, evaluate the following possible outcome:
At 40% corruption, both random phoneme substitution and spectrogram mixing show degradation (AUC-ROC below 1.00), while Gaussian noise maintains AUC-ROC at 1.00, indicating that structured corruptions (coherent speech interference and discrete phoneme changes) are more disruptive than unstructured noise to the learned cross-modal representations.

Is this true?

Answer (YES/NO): NO